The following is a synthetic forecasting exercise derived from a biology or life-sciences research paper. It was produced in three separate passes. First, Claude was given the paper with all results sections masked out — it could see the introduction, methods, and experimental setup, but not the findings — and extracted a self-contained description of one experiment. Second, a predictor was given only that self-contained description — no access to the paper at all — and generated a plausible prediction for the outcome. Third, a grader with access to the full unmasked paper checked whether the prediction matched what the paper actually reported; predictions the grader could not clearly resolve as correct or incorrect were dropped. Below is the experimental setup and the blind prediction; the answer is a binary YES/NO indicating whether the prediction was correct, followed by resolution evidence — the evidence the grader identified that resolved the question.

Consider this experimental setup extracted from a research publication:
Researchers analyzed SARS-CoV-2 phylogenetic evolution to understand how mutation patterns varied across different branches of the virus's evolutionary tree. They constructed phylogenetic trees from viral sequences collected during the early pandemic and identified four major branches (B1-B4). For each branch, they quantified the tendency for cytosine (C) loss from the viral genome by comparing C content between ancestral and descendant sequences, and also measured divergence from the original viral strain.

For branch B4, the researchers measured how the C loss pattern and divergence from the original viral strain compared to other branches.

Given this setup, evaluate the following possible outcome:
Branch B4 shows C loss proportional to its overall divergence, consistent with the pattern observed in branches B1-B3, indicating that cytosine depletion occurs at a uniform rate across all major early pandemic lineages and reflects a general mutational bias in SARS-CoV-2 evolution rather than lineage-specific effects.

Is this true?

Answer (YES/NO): NO